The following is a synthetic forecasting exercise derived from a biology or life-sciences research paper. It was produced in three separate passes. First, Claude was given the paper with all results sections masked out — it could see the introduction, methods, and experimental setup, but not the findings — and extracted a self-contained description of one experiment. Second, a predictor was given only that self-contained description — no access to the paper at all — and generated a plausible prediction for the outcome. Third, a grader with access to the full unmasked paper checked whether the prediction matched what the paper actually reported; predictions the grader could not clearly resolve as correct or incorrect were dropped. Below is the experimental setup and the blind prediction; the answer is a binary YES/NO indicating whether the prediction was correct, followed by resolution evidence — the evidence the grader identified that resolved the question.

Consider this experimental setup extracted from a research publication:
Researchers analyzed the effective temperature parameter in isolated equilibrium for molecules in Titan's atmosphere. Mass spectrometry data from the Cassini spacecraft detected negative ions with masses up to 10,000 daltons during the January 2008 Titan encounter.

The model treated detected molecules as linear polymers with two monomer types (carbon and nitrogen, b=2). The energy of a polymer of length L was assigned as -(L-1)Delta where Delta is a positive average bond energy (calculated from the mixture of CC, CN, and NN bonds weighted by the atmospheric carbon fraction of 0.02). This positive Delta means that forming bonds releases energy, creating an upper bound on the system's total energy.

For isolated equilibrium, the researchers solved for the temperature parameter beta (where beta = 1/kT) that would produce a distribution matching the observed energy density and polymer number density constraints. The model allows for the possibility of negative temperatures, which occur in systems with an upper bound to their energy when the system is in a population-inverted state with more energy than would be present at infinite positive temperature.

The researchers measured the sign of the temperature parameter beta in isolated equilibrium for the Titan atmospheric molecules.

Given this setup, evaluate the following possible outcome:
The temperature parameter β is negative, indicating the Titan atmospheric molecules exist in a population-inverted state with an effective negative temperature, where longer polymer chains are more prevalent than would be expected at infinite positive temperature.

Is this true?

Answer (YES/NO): YES